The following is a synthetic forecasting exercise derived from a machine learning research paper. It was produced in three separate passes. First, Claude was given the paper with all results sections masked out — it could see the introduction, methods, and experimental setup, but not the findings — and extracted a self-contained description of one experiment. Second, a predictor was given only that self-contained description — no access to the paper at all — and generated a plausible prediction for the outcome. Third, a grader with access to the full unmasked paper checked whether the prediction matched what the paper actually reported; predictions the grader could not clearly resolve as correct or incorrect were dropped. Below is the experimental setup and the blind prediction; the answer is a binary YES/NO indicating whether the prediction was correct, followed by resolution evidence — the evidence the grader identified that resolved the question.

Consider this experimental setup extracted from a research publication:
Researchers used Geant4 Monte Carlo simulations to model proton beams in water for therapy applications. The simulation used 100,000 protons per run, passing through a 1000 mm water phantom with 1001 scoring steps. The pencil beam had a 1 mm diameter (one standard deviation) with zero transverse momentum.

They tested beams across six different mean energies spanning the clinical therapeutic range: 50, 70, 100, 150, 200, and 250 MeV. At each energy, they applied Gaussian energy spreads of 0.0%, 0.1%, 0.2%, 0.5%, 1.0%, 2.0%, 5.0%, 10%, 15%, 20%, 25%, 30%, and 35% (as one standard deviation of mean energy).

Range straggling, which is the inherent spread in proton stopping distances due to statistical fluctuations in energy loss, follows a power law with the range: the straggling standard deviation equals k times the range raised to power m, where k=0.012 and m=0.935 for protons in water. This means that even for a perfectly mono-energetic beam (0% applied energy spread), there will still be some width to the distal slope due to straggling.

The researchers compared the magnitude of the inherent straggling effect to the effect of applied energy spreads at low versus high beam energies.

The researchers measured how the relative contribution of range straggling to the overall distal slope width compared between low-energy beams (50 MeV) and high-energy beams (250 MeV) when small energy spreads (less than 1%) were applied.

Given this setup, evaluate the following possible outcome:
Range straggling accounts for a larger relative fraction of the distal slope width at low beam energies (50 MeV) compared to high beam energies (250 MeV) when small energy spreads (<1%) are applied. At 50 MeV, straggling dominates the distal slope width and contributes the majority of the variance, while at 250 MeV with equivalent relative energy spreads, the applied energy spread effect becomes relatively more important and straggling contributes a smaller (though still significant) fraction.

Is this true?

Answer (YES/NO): YES